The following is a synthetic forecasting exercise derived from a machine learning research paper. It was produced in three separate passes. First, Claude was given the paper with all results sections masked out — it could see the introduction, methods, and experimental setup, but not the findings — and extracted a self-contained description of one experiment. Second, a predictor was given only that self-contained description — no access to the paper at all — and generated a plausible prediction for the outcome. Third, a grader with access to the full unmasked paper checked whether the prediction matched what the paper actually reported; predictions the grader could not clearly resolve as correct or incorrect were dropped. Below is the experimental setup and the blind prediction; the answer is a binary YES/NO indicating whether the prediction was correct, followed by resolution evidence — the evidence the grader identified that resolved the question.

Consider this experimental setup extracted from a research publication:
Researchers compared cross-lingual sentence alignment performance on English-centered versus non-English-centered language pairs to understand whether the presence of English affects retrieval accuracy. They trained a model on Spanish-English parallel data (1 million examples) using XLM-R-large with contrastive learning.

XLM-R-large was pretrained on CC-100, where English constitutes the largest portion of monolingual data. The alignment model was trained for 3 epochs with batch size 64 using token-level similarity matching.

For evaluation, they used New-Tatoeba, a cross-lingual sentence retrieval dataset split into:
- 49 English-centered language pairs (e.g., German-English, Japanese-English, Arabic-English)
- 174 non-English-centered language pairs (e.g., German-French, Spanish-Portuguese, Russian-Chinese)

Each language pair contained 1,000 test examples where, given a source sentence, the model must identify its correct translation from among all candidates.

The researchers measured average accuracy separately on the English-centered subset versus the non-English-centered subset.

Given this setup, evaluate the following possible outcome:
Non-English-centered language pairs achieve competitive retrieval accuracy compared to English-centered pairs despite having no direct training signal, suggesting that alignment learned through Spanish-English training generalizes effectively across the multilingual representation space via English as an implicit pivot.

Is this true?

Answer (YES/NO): NO